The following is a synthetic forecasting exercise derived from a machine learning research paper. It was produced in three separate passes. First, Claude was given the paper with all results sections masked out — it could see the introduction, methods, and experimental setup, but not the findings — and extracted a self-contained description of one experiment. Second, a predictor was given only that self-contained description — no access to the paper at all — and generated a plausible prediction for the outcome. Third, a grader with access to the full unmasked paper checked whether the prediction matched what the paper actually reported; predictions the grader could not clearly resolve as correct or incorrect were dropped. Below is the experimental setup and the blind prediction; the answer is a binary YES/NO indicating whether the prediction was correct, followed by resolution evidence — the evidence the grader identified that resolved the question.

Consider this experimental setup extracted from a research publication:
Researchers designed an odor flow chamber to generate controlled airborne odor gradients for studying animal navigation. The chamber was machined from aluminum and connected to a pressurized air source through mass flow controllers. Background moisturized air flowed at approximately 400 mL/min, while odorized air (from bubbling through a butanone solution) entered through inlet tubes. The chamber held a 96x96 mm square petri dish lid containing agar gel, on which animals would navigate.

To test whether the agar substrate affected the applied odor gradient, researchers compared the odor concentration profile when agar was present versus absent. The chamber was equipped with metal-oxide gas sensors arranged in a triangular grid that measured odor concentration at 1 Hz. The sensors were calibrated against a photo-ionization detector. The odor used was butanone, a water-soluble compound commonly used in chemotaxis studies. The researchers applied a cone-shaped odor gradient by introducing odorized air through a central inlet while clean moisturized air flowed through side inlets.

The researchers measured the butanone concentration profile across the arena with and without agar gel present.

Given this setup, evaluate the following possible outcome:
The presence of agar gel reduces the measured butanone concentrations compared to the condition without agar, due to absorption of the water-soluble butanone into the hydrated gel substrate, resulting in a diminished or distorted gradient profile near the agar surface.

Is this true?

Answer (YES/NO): YES